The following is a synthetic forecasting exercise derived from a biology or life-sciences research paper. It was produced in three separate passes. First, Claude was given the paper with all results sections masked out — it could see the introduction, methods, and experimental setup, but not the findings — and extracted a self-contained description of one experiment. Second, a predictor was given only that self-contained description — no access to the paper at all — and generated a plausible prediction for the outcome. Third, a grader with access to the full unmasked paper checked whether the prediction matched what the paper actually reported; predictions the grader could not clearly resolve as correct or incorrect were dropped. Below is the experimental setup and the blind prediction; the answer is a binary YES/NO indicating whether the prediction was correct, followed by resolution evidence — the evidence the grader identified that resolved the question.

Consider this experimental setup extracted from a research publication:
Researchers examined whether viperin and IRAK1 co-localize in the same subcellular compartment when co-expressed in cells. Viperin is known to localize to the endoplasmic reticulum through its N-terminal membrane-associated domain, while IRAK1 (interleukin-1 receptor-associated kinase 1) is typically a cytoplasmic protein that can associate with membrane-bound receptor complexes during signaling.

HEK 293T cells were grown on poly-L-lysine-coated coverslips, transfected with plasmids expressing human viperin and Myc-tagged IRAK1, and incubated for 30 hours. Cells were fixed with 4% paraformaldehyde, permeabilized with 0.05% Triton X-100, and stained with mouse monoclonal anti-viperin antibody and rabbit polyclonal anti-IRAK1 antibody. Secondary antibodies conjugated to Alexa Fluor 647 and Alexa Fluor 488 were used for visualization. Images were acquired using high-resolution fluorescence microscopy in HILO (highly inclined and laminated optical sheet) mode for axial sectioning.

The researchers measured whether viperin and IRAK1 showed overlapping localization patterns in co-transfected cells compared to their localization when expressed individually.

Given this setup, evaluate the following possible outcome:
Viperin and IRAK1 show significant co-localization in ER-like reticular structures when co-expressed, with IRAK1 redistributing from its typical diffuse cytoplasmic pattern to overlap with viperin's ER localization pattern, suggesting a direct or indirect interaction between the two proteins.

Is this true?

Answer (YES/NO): YES